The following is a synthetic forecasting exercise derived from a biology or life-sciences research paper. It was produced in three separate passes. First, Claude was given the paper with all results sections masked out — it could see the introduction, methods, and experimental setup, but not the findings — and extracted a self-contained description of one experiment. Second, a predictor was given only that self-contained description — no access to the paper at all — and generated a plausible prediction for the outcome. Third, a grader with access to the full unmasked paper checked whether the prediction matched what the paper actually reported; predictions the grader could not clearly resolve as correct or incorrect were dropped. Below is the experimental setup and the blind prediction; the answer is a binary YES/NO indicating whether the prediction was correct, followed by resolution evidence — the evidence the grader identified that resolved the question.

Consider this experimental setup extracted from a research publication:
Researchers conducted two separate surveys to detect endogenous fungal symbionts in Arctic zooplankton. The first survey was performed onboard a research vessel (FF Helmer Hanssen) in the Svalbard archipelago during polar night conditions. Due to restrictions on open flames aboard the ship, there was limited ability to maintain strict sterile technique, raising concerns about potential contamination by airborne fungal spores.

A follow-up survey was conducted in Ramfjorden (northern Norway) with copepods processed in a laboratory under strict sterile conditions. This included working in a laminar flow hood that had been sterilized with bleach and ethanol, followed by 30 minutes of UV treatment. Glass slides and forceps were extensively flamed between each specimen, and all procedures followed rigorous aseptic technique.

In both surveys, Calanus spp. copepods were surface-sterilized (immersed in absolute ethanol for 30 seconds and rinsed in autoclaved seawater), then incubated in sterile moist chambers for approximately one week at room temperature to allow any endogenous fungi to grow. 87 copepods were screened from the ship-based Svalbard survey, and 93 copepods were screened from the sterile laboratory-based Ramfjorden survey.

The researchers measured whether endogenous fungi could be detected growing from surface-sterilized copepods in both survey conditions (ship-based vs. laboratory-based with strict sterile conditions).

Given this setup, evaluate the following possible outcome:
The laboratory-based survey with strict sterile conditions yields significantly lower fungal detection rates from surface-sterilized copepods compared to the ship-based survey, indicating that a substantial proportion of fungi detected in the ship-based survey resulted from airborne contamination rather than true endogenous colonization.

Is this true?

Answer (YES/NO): NO